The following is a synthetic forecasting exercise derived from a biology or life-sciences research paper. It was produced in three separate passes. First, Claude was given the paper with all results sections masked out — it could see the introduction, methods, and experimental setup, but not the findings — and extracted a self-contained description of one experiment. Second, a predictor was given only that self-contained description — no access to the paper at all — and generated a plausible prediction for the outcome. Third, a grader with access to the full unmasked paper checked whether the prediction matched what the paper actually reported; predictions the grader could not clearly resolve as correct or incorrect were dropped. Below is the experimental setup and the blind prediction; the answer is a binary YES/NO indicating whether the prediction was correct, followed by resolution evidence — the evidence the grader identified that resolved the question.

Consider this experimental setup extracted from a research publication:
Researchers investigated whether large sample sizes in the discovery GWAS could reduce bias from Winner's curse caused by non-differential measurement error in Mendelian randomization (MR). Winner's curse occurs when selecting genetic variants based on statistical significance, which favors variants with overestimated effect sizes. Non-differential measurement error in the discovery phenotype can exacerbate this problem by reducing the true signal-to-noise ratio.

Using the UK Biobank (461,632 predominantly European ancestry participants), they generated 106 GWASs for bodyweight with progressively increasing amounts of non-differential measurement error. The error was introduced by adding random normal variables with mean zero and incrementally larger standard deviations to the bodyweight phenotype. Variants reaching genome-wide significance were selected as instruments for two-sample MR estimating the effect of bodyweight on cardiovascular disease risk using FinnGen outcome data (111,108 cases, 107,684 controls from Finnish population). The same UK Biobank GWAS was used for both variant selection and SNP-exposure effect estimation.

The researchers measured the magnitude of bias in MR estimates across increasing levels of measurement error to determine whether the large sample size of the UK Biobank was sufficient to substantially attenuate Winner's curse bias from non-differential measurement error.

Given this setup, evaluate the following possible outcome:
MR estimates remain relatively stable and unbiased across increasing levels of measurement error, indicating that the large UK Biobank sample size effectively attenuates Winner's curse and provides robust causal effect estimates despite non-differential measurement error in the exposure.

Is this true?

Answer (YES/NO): NO